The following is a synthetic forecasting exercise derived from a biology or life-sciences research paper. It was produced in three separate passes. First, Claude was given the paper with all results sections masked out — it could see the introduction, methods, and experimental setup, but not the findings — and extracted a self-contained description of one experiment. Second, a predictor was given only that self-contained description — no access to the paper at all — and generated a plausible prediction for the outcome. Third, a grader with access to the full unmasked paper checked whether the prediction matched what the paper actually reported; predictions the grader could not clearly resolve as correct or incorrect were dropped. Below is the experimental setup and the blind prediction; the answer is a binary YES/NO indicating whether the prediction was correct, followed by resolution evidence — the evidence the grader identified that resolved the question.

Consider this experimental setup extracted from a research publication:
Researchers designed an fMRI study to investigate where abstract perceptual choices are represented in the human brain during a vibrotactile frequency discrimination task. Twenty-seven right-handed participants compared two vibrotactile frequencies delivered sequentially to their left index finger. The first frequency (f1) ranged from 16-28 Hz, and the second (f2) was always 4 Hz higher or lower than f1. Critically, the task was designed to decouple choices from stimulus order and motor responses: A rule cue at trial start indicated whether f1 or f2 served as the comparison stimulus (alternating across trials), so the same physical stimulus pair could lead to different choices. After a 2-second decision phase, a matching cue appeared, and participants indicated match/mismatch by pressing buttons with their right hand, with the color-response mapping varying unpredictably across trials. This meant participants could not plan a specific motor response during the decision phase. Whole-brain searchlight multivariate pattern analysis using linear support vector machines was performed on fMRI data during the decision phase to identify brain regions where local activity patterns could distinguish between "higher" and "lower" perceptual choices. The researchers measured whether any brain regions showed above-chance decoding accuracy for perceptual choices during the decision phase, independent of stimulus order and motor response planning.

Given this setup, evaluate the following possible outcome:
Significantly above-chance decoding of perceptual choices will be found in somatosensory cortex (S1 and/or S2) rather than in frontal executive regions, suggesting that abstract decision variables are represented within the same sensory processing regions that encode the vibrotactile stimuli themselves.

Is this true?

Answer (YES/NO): NO